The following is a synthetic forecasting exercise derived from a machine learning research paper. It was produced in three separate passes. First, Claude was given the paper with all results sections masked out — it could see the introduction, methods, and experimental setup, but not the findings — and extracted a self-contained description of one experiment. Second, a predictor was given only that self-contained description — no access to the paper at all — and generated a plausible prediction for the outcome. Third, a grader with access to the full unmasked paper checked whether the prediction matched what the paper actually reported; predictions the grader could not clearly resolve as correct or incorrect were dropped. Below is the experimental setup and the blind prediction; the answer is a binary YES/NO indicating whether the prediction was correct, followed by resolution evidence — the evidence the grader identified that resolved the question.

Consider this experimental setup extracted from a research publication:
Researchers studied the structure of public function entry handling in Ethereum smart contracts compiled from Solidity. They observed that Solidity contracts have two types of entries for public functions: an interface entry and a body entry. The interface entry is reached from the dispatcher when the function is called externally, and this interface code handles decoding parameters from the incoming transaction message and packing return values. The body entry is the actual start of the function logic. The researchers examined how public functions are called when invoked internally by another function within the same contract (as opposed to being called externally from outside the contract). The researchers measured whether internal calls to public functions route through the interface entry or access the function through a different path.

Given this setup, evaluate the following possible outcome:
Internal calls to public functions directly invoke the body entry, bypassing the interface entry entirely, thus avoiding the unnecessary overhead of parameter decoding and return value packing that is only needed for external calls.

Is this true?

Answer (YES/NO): YES